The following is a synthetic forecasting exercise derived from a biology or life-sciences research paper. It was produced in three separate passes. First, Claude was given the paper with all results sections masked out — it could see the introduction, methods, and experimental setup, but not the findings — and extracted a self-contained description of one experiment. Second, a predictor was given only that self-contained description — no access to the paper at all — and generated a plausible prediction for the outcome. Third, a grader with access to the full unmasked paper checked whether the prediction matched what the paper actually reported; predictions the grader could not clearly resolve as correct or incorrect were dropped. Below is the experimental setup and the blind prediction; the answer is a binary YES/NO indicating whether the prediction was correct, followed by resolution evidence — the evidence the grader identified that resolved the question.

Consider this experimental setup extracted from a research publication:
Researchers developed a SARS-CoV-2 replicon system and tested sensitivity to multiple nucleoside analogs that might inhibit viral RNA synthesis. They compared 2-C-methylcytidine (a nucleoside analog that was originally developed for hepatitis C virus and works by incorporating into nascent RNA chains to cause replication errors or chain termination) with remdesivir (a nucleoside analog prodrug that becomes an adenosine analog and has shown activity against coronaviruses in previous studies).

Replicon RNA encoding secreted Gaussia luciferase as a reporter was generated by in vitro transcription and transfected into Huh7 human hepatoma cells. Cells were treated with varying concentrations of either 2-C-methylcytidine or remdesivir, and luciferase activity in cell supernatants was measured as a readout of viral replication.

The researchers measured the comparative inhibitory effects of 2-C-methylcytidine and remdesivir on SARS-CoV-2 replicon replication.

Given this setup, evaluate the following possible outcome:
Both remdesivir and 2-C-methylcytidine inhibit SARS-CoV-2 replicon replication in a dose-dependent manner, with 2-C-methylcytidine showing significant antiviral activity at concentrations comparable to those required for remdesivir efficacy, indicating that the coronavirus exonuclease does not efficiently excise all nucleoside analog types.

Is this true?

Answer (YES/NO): NO